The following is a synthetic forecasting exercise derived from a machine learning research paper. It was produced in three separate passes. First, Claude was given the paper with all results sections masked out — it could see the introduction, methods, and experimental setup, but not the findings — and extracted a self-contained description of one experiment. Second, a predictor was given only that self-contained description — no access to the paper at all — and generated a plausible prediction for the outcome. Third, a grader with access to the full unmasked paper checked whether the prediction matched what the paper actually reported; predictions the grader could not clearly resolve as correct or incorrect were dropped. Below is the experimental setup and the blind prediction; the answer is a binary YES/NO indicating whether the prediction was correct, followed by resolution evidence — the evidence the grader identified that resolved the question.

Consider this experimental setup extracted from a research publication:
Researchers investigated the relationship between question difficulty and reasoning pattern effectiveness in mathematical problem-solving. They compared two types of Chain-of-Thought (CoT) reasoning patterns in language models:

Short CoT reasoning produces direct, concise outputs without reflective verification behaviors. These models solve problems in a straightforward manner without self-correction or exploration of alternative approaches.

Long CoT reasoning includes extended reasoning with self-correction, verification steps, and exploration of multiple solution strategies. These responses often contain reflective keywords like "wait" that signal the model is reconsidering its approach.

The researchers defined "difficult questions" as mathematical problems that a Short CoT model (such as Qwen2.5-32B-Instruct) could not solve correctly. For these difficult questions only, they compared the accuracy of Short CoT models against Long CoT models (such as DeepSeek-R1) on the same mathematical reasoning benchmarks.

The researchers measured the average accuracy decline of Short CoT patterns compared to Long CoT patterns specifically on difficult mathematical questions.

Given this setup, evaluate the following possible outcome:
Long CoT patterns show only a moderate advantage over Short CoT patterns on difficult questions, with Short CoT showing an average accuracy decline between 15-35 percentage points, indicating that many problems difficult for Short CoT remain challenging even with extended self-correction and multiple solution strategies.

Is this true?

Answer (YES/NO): NO